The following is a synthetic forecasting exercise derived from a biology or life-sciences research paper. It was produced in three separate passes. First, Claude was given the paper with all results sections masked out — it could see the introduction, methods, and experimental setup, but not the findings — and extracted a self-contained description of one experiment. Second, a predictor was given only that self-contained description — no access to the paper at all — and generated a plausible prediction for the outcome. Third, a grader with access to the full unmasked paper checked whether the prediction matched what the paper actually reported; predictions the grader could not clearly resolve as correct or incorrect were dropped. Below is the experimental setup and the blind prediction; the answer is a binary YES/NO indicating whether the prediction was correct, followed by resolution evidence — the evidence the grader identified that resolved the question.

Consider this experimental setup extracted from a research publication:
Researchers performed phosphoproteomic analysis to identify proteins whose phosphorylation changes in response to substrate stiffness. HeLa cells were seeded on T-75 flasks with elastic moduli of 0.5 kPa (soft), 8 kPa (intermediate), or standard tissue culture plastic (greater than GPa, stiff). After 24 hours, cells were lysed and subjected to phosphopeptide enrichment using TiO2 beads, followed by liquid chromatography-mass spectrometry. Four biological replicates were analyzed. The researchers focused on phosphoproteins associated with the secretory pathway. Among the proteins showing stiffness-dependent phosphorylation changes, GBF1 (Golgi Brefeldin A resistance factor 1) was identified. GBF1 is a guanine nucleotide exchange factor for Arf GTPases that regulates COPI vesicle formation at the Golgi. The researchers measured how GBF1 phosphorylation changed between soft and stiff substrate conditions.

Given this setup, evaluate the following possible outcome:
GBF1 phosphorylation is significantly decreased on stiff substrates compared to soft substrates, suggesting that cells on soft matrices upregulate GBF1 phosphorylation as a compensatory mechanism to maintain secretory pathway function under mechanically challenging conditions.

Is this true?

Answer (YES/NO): NO